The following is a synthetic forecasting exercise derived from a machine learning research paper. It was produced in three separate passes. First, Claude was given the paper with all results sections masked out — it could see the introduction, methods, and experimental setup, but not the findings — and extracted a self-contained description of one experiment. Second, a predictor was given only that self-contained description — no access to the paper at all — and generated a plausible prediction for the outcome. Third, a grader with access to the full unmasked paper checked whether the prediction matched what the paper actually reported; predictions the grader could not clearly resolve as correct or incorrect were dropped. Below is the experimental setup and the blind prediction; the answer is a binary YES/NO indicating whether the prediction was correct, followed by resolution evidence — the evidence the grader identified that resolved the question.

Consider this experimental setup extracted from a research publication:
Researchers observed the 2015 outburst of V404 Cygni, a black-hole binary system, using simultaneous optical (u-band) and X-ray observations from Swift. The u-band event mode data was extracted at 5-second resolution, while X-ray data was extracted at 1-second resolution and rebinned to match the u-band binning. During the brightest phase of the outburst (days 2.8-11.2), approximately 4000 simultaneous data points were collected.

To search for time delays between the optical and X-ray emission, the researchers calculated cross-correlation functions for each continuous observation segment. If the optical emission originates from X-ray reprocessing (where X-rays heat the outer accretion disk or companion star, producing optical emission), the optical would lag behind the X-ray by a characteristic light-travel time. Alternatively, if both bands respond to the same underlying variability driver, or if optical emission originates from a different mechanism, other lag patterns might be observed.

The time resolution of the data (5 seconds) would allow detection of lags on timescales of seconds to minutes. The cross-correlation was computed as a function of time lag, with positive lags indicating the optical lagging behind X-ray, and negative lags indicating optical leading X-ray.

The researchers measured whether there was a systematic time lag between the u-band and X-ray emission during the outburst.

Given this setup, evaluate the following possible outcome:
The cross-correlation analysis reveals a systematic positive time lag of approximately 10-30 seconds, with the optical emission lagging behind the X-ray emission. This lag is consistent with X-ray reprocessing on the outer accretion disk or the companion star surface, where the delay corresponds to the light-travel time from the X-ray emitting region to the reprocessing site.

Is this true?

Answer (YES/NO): NO